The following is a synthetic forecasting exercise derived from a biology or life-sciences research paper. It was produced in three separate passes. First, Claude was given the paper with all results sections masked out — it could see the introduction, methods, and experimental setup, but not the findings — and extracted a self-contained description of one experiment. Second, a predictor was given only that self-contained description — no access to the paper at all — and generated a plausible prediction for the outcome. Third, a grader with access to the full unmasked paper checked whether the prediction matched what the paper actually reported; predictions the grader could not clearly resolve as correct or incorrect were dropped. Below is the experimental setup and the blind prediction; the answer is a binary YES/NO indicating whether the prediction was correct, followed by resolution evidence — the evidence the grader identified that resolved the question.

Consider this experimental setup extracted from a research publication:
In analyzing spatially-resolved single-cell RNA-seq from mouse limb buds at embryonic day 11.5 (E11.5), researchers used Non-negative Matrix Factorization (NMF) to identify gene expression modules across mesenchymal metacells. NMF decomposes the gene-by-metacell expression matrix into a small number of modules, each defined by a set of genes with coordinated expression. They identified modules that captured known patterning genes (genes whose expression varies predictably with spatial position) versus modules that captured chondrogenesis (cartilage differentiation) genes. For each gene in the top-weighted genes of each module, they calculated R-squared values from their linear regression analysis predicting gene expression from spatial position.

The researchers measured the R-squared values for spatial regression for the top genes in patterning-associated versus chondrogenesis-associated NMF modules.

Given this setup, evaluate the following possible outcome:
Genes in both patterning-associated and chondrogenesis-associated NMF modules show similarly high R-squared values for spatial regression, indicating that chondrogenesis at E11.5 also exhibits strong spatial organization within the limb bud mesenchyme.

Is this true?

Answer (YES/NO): NO